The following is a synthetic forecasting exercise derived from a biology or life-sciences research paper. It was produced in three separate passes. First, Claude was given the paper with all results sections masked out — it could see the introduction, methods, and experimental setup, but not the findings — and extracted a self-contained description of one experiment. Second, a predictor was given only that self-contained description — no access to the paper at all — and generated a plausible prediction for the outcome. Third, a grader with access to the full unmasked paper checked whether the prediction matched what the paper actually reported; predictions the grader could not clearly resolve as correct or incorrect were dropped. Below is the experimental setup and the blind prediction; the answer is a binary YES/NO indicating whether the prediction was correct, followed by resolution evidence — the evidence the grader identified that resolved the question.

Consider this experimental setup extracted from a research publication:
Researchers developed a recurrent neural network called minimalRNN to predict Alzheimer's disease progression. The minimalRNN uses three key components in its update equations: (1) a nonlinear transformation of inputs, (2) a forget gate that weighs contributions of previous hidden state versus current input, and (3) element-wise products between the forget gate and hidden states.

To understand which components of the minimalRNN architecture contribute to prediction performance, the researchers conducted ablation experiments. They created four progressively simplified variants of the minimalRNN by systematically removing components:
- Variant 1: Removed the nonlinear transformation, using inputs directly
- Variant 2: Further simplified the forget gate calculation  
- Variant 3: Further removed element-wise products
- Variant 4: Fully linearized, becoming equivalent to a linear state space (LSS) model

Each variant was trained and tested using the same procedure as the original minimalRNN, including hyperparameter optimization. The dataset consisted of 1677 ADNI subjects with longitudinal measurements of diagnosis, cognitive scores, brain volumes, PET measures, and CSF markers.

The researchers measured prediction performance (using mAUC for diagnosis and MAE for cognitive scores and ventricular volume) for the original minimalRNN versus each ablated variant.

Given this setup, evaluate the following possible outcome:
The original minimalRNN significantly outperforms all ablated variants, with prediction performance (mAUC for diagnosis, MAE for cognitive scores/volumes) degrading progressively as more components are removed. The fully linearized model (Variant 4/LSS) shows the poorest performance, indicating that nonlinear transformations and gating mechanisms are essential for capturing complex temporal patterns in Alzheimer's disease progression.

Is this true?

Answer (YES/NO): NO